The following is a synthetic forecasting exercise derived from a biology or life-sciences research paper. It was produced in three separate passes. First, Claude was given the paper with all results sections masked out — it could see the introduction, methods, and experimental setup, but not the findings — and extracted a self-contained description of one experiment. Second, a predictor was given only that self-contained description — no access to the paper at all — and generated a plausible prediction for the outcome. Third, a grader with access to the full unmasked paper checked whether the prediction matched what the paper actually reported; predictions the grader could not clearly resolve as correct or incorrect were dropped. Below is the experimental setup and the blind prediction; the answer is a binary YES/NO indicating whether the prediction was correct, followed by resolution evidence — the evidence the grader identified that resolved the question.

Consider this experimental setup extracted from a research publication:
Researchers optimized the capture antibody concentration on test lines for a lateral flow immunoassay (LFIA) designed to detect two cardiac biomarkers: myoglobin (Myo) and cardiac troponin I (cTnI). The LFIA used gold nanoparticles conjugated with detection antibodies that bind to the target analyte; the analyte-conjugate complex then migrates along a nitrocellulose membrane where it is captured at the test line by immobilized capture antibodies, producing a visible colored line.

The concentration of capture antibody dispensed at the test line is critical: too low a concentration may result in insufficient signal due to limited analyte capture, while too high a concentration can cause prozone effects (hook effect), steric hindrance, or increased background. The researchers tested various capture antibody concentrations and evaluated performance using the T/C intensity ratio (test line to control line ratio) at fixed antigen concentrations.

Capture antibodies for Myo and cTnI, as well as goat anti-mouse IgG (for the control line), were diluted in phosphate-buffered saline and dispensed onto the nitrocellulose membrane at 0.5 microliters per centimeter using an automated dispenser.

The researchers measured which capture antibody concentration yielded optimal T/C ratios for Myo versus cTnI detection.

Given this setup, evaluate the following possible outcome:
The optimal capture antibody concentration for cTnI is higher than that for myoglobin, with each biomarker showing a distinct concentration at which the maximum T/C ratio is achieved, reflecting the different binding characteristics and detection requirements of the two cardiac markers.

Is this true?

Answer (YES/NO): NO